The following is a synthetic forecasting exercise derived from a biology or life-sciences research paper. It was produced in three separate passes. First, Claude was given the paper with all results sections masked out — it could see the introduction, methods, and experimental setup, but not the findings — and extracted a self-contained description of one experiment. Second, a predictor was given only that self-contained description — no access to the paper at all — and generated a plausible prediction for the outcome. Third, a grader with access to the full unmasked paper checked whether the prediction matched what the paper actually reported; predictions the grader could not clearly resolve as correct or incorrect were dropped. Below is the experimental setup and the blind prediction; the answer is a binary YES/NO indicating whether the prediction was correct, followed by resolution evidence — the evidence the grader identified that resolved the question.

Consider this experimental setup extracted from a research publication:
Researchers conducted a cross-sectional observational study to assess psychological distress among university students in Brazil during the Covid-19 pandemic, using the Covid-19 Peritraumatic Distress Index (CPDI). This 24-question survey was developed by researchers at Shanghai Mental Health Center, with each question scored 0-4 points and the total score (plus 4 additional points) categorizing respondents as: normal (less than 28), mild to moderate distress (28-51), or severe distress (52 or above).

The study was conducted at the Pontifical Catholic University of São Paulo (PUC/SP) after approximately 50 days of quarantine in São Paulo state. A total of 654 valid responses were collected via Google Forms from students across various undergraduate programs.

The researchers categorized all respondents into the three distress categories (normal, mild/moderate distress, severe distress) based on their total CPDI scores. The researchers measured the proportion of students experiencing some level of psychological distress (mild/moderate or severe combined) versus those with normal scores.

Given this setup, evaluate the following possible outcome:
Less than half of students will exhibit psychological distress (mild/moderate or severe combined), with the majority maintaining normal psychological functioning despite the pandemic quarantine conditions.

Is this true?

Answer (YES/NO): NO